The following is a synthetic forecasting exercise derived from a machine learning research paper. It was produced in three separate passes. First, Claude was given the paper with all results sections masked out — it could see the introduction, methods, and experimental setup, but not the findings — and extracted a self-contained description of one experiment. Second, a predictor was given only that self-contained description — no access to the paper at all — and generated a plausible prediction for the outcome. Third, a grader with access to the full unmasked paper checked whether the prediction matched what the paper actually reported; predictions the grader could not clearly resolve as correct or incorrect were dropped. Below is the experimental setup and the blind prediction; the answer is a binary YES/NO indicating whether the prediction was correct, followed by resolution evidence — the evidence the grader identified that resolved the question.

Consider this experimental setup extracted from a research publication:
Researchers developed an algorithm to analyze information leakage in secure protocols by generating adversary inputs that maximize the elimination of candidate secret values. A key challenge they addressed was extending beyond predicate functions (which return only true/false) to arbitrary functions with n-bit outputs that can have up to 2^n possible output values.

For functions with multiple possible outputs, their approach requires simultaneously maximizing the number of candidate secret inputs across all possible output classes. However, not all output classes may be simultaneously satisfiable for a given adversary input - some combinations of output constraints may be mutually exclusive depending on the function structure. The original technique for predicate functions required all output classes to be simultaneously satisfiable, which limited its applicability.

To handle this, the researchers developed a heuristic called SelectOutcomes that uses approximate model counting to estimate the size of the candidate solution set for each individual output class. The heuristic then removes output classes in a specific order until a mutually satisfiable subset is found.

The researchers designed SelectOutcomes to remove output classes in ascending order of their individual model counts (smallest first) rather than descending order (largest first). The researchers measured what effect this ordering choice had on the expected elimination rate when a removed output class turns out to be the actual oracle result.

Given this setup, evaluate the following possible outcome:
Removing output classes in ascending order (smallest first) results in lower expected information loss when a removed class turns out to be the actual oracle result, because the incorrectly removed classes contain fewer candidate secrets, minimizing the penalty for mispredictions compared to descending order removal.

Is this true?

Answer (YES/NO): YES